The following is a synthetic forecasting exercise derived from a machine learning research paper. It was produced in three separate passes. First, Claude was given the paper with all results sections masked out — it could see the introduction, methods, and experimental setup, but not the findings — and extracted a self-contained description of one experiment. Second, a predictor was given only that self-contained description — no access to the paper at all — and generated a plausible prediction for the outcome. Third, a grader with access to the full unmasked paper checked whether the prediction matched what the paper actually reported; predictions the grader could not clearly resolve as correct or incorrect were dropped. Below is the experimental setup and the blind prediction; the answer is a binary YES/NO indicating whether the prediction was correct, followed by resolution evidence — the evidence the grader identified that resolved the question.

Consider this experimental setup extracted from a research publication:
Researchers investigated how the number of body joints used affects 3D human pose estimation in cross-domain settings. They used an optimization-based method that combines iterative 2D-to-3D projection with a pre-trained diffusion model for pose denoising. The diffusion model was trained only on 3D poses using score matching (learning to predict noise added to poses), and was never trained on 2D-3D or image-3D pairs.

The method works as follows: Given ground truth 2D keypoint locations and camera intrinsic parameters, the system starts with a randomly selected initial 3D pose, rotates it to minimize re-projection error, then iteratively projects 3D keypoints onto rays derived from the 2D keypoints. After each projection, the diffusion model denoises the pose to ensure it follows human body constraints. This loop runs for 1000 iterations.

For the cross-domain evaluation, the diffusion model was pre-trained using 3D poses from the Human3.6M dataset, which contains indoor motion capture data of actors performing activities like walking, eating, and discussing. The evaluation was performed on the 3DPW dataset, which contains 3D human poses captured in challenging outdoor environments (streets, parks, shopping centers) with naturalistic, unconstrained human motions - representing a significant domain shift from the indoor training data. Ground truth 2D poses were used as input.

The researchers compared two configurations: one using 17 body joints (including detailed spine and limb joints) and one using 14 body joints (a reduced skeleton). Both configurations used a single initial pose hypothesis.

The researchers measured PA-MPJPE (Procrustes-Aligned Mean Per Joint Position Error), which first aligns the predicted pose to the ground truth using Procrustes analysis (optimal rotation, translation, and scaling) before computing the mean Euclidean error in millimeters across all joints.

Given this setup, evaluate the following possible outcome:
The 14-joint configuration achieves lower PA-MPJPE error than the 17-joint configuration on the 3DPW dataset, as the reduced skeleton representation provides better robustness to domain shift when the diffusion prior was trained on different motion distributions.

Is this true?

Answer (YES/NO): NO